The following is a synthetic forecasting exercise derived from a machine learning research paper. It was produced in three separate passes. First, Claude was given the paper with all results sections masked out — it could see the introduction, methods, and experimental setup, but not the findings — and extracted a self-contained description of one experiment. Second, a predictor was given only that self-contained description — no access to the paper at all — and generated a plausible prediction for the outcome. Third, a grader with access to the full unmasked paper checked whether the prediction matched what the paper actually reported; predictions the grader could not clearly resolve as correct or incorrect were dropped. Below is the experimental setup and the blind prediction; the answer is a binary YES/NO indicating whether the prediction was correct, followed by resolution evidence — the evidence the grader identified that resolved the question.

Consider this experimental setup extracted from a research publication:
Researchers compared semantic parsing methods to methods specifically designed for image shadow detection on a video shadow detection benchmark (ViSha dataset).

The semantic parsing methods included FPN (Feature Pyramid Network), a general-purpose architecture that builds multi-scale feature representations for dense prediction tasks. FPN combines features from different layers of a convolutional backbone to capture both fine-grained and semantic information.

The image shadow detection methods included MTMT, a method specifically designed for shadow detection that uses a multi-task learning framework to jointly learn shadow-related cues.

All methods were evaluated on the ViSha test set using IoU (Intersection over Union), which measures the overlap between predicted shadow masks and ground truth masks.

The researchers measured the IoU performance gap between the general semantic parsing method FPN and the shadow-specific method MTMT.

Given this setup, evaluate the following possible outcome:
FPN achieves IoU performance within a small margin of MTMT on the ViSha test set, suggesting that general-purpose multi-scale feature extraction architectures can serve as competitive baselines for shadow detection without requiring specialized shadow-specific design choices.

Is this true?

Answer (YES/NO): YES